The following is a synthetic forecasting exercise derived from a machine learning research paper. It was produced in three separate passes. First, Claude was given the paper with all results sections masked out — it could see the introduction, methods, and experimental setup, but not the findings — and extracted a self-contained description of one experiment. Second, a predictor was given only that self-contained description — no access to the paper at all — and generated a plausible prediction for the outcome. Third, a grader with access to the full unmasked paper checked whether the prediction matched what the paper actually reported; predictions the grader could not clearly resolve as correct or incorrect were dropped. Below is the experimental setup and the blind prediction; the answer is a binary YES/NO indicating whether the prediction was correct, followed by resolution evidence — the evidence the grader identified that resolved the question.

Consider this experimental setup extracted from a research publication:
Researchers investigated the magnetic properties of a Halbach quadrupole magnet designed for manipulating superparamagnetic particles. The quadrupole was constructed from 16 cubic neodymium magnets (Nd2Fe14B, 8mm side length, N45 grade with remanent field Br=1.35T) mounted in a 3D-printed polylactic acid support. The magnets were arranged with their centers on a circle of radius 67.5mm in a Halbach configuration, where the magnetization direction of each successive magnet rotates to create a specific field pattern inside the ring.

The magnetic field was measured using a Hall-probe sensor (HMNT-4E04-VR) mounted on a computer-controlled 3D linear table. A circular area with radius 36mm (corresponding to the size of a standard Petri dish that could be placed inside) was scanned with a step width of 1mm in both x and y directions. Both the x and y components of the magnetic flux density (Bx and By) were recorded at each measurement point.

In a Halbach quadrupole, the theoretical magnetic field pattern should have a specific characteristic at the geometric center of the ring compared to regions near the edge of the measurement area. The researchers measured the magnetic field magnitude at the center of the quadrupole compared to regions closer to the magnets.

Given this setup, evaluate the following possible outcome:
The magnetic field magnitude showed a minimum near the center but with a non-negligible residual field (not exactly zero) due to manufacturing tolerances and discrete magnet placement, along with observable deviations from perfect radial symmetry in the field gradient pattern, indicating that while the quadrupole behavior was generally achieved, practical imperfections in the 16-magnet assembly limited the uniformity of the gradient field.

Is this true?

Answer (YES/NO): NO